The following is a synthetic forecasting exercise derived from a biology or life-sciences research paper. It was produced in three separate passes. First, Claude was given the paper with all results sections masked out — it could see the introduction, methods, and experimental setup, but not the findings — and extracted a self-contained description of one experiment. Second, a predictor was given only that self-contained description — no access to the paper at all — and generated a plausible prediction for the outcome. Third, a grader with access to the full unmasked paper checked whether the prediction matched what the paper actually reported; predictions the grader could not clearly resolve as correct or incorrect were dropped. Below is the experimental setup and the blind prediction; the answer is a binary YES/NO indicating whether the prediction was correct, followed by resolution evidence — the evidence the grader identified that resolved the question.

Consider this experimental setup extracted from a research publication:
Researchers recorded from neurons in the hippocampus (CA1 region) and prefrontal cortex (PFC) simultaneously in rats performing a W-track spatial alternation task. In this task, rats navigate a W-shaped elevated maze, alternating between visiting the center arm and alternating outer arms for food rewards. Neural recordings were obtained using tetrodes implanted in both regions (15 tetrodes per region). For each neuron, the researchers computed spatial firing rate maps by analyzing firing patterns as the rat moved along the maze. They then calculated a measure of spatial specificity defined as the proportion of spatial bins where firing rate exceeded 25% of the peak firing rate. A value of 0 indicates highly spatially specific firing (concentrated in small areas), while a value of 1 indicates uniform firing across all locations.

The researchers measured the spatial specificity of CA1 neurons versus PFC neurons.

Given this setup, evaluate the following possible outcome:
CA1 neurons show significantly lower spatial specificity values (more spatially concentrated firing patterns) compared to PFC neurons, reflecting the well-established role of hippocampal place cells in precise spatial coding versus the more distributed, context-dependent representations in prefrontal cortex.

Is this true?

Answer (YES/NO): YES